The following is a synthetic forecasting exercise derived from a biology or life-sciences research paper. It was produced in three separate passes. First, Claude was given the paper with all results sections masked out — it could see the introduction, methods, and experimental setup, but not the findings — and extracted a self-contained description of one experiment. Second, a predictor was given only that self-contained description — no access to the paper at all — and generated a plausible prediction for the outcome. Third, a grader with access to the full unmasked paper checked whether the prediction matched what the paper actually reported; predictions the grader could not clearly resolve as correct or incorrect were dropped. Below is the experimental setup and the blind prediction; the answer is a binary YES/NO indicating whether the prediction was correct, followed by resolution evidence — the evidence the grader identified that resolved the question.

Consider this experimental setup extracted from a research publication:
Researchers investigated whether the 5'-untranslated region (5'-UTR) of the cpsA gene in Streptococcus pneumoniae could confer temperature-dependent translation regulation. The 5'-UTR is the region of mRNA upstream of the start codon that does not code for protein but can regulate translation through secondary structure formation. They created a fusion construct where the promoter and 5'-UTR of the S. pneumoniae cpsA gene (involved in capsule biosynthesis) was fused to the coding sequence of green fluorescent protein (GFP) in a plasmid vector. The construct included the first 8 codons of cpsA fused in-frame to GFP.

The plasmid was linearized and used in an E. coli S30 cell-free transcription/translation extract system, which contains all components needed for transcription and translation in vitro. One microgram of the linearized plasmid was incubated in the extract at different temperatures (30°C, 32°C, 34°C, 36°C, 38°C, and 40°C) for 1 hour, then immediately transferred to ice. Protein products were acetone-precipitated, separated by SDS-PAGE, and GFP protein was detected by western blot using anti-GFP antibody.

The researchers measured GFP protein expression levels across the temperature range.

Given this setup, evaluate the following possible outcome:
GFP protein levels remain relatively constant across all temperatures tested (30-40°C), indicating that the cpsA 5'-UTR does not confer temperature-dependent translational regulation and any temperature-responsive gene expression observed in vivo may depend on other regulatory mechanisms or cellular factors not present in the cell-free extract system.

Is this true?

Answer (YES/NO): NO